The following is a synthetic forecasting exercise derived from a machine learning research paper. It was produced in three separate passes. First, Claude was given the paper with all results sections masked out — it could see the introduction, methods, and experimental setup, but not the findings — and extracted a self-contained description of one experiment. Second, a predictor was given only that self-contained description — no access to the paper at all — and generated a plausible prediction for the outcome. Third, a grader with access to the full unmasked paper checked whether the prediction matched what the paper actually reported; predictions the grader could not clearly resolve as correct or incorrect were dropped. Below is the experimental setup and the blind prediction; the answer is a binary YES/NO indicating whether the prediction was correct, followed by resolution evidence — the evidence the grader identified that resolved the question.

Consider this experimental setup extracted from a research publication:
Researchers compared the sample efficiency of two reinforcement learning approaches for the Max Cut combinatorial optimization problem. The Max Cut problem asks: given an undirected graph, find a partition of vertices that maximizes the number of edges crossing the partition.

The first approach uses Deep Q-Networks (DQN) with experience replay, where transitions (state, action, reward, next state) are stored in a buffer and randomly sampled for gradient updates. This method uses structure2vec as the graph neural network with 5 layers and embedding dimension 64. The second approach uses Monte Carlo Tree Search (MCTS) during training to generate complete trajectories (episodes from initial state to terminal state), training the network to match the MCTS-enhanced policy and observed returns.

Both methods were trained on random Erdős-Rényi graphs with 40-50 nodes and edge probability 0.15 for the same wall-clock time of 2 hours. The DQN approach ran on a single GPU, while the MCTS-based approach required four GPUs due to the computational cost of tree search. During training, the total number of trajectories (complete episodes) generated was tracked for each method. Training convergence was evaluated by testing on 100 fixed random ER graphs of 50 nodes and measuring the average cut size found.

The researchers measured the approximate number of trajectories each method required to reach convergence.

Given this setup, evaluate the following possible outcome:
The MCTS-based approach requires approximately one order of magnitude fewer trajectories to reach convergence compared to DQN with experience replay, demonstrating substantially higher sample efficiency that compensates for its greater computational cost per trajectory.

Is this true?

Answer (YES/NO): YES